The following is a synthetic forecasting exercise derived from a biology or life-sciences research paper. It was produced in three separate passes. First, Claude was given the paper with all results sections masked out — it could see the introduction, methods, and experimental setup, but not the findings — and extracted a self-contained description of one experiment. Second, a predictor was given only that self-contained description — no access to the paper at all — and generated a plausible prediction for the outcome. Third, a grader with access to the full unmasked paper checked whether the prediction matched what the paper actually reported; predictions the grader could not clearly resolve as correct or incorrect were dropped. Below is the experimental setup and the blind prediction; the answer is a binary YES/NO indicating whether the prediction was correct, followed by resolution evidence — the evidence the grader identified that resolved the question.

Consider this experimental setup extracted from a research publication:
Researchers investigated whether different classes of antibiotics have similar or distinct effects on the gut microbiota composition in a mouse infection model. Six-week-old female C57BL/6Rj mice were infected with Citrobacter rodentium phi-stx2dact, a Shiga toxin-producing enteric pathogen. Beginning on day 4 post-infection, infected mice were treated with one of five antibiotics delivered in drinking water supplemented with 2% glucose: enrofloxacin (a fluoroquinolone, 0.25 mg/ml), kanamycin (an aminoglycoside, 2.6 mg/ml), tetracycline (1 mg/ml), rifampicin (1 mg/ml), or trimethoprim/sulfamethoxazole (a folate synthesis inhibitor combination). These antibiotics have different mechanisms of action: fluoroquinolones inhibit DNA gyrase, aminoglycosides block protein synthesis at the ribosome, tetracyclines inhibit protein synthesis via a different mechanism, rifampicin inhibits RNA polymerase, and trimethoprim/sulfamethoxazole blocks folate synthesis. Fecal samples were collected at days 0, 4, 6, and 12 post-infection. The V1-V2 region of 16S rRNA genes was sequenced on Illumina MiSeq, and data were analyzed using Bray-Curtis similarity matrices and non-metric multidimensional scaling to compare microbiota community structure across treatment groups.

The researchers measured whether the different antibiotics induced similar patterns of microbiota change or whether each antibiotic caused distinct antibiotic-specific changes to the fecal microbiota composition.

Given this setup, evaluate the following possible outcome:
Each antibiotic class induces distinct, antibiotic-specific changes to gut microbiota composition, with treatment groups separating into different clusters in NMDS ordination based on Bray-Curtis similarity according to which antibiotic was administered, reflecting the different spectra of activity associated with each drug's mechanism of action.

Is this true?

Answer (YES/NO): YES